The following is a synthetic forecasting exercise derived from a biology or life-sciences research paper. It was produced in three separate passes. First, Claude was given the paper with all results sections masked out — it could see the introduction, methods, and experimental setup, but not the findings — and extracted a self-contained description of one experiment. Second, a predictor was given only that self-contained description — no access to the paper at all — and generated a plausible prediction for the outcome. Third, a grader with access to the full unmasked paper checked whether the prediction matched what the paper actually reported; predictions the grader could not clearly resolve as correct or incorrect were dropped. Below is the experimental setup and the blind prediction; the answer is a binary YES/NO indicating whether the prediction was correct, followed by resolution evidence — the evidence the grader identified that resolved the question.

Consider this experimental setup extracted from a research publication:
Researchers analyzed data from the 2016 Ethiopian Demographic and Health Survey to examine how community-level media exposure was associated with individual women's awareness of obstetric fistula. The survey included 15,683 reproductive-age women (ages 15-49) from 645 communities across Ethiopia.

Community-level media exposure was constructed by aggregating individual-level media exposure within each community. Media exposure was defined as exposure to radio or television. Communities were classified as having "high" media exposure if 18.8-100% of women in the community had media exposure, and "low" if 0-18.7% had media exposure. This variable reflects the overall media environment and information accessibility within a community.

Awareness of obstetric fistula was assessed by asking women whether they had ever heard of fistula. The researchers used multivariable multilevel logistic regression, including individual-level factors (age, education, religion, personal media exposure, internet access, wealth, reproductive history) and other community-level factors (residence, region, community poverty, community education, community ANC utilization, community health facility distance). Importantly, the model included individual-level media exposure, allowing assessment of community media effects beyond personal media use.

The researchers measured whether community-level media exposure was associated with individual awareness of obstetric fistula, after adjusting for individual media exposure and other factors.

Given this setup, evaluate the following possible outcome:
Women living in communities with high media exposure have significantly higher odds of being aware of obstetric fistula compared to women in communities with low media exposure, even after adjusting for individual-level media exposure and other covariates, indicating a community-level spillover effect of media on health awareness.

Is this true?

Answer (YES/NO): YES